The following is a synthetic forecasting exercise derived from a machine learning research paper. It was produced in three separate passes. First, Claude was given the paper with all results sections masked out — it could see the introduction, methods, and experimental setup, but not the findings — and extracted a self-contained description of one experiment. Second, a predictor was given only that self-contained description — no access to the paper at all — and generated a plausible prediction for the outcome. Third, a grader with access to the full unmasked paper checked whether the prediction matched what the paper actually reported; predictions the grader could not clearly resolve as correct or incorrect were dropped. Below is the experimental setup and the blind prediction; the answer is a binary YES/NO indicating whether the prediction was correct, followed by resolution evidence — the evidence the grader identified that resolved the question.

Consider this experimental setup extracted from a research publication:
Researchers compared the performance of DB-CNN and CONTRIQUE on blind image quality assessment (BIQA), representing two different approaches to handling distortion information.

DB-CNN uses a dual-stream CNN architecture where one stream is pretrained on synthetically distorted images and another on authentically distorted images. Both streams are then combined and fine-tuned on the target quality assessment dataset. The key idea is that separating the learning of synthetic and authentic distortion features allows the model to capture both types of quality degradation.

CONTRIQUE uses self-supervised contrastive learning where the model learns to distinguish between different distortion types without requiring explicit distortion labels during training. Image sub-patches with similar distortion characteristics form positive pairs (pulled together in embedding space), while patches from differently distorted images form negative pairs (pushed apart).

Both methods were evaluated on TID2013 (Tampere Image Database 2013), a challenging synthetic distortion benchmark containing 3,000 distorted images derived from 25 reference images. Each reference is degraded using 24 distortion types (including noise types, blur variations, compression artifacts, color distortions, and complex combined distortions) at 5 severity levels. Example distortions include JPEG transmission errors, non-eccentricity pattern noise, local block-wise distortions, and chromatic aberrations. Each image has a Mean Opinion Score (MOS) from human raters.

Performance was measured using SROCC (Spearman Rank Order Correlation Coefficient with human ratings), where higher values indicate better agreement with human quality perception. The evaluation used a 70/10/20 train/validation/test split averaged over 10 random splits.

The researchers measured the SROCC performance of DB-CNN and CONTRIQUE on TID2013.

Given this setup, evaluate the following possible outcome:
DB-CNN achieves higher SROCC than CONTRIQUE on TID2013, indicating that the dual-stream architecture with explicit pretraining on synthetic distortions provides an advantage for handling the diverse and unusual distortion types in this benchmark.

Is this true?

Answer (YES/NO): NO